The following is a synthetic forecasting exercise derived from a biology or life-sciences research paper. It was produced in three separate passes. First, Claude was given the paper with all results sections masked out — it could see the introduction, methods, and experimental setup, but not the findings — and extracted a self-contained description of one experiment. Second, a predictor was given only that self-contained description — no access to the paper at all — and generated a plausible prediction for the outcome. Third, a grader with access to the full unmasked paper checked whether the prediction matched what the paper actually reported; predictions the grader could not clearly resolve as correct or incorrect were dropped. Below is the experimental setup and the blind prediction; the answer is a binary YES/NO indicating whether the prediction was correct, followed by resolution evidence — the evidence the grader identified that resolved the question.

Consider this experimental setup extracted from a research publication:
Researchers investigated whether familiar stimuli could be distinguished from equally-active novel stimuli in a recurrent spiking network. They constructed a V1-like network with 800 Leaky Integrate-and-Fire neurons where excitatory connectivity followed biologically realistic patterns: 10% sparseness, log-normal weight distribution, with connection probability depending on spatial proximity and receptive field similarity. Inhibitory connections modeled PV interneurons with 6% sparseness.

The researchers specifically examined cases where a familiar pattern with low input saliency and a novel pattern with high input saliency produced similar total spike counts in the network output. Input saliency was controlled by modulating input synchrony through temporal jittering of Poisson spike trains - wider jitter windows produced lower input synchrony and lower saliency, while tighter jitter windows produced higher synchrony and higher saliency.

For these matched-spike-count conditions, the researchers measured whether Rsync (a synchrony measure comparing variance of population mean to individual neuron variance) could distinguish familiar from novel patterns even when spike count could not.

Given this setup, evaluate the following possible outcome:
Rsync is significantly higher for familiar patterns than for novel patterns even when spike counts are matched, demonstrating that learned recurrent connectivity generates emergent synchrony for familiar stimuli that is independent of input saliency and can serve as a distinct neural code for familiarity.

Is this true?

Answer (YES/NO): YES